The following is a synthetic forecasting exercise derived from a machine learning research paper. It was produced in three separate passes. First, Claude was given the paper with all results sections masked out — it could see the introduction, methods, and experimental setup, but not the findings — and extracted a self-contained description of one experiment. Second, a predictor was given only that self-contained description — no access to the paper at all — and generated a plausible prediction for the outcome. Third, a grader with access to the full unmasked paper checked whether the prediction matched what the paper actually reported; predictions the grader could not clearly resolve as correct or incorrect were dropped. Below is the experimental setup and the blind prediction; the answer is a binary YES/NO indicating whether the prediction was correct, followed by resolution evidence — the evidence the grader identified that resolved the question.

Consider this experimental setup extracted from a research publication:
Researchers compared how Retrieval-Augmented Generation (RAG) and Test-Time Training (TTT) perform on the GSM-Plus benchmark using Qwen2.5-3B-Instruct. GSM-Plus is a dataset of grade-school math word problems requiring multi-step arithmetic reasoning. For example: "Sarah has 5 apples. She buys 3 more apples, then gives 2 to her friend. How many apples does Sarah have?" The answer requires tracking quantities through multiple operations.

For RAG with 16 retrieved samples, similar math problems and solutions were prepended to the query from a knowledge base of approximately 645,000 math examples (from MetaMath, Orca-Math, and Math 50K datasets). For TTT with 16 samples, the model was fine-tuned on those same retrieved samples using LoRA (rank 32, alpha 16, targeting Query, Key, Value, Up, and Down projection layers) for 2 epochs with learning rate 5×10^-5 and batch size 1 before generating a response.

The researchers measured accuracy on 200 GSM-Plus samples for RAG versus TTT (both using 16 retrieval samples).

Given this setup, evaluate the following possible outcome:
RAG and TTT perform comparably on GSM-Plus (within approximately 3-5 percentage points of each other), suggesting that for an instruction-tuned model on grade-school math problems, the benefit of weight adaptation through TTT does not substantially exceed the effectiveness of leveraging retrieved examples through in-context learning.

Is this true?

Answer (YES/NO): NO